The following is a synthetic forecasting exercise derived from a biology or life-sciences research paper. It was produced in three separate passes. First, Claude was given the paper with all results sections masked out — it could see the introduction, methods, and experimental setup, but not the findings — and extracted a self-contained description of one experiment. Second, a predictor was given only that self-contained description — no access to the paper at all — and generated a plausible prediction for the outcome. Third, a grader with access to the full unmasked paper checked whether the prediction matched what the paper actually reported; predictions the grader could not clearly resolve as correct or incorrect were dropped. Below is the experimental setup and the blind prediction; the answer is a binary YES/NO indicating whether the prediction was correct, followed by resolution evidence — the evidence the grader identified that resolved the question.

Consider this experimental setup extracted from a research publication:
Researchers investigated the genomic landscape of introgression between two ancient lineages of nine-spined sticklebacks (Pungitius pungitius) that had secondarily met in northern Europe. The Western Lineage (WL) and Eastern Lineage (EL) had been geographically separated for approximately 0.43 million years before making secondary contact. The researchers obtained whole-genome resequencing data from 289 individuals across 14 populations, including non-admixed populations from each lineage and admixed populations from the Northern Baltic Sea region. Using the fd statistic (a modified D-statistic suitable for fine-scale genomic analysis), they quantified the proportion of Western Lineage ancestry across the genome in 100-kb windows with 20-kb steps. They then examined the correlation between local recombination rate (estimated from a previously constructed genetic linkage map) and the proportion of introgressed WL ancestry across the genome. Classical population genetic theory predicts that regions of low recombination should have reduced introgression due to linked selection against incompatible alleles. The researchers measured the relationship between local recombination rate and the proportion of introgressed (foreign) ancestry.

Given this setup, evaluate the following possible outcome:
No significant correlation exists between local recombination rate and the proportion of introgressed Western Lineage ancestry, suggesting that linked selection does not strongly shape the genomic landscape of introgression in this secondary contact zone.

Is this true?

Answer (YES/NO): NO